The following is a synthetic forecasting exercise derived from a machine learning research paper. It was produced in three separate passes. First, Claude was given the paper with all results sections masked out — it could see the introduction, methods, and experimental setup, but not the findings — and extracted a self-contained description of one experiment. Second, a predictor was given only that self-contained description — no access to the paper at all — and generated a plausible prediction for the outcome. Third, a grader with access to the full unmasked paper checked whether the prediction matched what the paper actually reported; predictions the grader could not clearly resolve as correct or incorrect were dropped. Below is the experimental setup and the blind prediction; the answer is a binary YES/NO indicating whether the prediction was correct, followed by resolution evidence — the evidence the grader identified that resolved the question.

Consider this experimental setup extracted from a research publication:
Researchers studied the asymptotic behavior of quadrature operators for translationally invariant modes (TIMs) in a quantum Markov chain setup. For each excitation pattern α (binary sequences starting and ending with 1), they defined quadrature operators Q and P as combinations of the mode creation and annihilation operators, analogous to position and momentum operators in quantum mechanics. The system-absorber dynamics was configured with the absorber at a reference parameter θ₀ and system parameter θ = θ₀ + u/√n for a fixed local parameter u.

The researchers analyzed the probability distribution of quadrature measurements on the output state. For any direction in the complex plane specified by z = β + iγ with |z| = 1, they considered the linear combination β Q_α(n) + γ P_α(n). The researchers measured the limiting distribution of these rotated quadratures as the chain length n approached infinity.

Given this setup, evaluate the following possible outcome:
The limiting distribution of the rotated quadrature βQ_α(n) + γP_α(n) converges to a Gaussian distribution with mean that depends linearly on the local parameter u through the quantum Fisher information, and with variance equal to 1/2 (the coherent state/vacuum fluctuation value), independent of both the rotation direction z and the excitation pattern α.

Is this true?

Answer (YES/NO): NO